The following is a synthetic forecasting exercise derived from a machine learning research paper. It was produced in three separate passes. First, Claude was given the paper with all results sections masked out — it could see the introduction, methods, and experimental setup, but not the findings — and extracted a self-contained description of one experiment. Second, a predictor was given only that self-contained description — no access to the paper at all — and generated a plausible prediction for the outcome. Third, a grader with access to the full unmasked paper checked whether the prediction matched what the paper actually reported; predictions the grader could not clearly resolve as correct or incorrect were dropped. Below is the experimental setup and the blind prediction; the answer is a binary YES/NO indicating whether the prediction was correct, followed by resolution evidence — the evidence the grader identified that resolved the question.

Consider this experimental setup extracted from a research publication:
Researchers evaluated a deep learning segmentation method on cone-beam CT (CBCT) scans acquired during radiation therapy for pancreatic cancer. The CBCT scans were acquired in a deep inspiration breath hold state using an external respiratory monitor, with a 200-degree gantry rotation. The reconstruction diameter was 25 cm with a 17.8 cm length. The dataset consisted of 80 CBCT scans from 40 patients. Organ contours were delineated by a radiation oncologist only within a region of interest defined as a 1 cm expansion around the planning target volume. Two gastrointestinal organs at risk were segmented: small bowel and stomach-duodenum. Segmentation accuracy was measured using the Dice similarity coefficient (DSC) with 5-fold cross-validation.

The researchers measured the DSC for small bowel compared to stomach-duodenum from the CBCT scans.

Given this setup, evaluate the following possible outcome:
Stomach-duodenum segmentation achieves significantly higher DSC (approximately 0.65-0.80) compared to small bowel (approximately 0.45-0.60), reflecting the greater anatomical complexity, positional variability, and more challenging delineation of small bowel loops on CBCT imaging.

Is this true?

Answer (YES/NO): NO